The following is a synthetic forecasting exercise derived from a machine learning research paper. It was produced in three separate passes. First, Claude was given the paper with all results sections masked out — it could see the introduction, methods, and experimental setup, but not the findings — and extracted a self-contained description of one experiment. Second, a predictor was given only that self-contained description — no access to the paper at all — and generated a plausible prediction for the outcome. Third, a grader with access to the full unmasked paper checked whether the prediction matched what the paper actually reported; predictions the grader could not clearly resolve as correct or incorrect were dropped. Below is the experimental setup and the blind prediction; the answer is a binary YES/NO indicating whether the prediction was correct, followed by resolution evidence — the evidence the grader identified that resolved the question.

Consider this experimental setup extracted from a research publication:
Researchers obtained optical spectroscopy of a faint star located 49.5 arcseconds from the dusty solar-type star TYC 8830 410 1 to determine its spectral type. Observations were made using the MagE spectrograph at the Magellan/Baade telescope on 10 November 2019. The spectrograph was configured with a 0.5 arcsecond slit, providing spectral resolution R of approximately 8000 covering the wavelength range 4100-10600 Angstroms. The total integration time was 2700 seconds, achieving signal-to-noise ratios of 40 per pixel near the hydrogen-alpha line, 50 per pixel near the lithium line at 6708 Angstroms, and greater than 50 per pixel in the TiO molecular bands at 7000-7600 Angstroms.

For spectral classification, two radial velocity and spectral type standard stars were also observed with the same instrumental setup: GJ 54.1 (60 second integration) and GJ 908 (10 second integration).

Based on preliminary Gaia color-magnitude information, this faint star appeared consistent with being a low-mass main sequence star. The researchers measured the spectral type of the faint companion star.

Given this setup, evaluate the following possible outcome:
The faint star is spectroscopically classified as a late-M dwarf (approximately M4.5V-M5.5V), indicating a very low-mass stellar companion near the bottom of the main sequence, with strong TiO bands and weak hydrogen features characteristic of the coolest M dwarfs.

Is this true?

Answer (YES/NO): NO